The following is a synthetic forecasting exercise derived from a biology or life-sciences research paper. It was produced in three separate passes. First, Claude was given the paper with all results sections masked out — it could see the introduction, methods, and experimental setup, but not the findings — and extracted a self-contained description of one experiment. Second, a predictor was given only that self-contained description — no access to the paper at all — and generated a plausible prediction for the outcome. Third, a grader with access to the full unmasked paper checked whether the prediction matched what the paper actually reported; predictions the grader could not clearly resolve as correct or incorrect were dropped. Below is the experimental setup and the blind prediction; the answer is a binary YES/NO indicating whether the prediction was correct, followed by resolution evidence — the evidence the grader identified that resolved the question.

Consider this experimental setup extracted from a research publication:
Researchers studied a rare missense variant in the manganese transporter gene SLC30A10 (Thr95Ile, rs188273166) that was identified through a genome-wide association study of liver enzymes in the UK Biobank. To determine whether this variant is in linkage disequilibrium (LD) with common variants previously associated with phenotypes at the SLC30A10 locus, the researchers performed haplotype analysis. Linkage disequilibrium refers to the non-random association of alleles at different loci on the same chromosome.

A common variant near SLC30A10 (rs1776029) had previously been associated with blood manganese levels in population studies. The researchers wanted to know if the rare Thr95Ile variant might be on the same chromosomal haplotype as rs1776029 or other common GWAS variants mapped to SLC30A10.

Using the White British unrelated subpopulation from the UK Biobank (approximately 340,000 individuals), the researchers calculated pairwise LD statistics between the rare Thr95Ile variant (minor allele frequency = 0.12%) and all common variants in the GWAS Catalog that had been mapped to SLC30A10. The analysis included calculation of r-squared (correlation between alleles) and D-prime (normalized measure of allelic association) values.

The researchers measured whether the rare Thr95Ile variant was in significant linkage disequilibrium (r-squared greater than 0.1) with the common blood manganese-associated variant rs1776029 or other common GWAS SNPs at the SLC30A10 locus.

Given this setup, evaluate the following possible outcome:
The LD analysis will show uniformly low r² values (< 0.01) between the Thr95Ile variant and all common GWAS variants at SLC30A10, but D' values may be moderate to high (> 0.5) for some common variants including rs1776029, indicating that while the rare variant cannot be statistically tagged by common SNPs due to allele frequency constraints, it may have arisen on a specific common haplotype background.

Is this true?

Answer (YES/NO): YES